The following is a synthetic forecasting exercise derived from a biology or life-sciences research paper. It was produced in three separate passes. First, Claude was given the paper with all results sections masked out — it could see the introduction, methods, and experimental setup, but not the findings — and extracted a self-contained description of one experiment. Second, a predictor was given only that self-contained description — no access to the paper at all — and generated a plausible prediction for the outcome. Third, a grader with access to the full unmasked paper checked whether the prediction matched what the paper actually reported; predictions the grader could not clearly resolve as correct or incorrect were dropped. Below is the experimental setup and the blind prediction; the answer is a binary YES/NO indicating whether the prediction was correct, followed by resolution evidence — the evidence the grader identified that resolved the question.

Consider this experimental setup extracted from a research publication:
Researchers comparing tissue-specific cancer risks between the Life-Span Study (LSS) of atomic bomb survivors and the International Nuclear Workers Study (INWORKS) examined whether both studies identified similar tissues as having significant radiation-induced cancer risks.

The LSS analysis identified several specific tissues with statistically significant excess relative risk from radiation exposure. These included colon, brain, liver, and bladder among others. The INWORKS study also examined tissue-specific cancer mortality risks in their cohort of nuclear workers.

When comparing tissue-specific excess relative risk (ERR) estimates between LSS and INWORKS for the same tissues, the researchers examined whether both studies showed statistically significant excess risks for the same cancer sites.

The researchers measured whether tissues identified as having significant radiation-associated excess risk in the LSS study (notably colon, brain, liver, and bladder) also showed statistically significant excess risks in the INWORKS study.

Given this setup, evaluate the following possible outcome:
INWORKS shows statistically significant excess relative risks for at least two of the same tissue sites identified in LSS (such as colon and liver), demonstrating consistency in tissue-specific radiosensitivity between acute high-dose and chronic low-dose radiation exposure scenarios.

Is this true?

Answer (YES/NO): NO